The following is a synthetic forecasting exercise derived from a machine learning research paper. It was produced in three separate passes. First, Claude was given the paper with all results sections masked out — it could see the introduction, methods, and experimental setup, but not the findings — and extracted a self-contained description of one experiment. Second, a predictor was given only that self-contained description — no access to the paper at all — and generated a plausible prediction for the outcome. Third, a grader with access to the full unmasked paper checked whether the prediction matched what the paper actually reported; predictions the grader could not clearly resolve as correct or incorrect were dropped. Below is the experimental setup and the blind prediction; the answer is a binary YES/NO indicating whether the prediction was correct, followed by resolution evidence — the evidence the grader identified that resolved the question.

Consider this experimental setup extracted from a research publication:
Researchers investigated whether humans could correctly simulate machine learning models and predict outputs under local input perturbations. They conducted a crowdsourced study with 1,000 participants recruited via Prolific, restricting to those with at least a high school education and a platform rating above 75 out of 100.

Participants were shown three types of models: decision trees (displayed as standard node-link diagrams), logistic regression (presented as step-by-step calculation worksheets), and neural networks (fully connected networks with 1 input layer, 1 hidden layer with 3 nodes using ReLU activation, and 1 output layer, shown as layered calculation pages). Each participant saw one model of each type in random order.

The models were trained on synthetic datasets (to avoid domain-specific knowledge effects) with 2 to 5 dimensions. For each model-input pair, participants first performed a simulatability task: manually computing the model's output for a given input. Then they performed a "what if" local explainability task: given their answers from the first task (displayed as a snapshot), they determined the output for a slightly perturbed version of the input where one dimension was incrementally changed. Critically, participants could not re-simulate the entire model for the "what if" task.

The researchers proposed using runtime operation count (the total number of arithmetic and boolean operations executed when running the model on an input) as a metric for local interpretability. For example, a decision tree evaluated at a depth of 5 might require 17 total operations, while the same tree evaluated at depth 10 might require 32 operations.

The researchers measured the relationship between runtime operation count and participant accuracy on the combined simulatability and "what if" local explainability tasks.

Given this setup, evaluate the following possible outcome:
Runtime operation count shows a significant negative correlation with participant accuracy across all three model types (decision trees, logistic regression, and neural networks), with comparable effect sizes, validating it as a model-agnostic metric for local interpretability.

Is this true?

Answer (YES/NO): NO